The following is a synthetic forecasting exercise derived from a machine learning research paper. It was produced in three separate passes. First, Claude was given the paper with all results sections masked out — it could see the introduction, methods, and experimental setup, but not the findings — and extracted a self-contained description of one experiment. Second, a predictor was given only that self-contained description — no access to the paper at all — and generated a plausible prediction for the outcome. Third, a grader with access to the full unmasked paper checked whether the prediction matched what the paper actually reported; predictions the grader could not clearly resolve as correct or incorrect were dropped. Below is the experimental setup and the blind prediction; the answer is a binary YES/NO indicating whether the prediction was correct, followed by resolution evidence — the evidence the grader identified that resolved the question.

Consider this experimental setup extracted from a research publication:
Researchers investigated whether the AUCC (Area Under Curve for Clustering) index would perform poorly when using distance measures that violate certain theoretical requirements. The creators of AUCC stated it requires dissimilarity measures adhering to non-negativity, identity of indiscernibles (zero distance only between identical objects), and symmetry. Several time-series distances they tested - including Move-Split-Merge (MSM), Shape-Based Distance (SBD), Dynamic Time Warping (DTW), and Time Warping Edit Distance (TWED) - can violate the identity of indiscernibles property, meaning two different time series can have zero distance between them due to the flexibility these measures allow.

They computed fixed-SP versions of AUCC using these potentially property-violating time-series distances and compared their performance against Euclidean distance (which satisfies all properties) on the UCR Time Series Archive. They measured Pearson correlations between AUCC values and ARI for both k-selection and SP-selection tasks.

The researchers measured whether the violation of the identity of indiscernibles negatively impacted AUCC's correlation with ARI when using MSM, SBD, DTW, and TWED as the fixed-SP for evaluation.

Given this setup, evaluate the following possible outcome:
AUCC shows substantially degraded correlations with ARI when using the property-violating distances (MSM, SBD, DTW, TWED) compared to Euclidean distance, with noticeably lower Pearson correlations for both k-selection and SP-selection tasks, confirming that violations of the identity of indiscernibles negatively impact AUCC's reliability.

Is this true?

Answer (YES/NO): NO